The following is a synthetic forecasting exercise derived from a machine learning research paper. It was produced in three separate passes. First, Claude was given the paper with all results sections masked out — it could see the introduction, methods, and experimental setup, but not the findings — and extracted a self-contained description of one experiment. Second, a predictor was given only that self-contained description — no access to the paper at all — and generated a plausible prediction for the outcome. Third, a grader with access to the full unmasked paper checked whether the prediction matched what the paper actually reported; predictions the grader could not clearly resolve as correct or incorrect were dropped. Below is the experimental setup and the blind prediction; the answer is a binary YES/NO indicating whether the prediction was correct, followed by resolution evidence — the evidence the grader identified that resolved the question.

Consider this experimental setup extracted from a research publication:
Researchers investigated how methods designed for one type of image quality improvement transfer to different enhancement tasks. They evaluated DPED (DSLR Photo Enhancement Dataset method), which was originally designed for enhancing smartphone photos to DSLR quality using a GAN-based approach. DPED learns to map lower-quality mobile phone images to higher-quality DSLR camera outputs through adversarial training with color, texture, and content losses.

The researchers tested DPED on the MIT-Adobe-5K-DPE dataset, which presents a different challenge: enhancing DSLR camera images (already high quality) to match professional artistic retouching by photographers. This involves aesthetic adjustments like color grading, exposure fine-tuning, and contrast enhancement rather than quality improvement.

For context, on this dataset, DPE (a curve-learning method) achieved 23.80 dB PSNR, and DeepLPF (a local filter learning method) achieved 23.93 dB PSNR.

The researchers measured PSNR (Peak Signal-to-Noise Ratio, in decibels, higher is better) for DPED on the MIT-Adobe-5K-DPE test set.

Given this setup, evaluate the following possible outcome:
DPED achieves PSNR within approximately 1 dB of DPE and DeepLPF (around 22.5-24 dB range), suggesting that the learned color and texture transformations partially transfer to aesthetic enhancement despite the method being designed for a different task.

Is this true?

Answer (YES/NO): NO